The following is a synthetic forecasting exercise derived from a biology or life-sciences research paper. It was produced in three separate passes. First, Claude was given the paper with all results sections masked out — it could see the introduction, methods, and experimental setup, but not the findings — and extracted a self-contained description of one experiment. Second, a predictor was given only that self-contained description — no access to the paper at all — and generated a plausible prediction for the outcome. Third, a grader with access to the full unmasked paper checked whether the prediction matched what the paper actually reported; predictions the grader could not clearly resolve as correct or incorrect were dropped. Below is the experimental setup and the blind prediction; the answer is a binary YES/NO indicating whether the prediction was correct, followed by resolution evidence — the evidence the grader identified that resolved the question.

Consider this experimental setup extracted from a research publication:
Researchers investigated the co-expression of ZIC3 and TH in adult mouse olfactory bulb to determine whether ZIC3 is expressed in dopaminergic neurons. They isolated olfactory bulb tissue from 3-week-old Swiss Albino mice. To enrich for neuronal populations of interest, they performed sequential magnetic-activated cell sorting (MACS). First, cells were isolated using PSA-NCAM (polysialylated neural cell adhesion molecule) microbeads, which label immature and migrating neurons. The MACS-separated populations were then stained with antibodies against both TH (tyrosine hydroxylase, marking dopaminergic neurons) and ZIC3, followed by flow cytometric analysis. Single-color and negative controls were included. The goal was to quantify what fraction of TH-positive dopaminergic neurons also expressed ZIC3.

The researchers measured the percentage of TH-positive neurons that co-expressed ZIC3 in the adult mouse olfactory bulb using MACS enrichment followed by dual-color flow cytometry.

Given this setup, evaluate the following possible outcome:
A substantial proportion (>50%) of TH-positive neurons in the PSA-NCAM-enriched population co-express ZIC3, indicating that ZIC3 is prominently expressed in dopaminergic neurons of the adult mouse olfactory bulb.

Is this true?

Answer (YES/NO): NO